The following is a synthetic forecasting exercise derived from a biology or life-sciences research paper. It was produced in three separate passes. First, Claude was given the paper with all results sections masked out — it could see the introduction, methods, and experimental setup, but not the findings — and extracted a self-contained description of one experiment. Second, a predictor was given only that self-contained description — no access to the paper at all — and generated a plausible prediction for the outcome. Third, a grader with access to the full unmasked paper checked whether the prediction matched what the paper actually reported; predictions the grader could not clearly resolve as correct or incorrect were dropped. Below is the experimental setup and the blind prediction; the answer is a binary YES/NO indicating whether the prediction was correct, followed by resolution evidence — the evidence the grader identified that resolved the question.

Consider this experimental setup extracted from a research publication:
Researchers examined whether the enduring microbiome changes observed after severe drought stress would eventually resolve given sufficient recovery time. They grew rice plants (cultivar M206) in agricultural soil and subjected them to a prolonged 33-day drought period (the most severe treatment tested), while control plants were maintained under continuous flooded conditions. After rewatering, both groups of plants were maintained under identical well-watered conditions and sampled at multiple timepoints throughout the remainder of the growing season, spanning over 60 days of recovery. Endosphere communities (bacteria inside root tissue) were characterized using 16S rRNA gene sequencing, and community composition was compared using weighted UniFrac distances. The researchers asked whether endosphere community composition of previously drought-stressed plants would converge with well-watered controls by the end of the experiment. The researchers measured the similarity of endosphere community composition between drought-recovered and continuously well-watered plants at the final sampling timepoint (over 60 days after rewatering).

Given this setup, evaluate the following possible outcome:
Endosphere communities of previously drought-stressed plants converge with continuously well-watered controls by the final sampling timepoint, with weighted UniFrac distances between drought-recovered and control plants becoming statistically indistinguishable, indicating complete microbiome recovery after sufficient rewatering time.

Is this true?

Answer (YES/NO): NO